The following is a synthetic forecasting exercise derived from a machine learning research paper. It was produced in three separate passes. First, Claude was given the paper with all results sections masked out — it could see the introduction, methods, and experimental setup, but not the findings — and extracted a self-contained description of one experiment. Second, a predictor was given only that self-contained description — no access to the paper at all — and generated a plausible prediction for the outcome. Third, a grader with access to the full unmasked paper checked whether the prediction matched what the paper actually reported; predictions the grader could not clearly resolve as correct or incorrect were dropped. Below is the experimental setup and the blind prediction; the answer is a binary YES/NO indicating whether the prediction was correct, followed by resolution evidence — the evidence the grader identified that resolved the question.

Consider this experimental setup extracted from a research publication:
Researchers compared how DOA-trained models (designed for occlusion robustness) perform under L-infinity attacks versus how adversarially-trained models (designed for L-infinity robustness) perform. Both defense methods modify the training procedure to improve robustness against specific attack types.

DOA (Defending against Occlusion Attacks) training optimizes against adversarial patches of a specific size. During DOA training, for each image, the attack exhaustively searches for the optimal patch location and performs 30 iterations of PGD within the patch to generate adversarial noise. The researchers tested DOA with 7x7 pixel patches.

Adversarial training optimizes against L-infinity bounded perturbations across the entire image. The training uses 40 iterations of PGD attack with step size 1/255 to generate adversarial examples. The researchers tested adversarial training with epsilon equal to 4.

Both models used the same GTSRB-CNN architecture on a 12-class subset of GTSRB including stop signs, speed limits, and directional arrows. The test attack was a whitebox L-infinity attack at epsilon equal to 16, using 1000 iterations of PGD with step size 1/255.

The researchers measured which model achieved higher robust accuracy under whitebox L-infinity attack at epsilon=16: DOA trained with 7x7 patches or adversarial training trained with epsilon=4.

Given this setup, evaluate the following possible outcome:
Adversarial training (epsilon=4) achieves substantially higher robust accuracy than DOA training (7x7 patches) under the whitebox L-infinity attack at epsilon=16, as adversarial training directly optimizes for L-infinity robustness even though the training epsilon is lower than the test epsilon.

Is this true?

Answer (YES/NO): YES